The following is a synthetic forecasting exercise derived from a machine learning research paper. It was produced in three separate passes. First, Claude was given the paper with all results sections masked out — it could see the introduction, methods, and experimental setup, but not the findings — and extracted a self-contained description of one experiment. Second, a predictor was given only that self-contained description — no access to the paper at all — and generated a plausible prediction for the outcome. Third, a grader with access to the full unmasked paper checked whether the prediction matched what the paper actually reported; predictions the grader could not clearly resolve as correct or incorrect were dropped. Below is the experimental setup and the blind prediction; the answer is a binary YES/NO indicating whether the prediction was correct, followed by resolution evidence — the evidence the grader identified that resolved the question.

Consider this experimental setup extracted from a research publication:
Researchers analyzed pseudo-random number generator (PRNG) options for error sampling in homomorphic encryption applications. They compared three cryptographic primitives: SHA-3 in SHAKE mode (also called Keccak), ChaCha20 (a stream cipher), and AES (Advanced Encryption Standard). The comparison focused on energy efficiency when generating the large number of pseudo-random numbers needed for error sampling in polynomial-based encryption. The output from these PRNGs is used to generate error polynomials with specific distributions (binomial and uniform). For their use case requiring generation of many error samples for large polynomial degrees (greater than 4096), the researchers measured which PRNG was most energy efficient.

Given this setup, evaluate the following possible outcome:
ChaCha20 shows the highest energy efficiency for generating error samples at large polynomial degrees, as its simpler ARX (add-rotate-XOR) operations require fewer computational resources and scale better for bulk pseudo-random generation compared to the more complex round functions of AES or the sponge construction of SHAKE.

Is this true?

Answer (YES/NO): NO